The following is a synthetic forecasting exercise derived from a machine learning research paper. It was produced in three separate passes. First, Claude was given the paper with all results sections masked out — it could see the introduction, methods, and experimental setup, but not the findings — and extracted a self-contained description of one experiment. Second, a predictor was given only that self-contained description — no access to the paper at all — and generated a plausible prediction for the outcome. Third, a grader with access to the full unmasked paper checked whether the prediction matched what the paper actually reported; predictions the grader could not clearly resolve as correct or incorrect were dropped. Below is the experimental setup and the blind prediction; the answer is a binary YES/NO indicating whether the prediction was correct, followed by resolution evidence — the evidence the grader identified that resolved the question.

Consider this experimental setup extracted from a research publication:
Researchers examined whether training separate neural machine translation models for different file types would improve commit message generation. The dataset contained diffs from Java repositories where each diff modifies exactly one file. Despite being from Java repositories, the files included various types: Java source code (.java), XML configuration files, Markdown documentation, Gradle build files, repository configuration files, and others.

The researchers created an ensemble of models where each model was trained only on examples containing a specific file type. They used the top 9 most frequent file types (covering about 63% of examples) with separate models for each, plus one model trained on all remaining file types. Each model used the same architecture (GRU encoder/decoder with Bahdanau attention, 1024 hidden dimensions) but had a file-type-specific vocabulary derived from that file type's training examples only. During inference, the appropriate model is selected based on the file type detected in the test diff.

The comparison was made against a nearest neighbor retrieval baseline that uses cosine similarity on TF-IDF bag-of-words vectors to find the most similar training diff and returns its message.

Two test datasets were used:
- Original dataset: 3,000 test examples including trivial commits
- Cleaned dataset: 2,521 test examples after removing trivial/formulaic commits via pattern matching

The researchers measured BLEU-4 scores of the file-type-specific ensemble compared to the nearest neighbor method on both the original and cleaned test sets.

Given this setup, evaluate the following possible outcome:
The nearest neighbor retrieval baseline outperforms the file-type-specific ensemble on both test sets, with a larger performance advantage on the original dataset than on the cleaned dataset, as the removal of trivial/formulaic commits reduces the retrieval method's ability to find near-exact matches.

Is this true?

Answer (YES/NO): NO